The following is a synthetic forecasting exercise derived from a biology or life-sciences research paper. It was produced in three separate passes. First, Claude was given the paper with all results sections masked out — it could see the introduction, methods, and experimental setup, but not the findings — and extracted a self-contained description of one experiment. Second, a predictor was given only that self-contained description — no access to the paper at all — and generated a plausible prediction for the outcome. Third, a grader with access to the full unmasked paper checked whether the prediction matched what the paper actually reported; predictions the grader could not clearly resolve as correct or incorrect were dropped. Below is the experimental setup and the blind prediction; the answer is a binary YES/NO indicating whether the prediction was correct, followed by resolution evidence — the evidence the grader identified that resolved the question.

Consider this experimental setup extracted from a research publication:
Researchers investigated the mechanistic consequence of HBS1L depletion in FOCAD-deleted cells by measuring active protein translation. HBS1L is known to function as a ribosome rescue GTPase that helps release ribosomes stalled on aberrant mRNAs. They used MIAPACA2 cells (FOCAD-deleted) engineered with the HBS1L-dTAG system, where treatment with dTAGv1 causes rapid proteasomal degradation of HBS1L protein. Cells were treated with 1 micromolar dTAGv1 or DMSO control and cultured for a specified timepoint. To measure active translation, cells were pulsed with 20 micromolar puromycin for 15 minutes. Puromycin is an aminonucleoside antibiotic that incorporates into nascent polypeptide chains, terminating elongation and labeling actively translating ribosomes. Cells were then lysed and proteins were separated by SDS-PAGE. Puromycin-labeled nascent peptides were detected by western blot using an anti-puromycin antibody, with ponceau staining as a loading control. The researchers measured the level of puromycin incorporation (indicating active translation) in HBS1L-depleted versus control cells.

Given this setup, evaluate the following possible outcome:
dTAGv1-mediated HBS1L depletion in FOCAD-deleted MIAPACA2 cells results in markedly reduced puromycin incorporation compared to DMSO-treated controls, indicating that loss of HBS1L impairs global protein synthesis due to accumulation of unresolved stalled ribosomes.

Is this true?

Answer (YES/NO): YES